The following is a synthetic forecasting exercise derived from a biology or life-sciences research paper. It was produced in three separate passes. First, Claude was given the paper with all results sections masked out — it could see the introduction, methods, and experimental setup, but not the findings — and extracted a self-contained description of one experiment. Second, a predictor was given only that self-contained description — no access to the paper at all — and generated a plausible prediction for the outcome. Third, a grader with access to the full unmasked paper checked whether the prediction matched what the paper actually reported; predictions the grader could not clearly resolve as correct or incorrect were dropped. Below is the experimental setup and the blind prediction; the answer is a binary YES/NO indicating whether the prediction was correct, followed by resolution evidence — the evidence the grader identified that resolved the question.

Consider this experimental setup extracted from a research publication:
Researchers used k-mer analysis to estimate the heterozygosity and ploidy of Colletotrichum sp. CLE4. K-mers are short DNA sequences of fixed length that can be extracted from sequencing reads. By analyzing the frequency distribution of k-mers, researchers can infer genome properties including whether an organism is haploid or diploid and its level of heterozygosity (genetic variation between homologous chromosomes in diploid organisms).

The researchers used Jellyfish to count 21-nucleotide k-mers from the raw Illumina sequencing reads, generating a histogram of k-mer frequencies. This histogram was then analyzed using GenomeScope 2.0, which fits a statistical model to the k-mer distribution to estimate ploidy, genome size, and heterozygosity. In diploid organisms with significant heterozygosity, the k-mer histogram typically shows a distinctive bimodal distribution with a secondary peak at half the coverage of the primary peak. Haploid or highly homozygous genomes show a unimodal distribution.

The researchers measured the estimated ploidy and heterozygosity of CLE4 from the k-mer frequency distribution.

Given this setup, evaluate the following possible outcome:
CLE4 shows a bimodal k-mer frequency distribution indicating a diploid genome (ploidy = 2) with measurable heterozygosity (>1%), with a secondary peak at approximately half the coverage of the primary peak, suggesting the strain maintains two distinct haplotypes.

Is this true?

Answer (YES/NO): NO